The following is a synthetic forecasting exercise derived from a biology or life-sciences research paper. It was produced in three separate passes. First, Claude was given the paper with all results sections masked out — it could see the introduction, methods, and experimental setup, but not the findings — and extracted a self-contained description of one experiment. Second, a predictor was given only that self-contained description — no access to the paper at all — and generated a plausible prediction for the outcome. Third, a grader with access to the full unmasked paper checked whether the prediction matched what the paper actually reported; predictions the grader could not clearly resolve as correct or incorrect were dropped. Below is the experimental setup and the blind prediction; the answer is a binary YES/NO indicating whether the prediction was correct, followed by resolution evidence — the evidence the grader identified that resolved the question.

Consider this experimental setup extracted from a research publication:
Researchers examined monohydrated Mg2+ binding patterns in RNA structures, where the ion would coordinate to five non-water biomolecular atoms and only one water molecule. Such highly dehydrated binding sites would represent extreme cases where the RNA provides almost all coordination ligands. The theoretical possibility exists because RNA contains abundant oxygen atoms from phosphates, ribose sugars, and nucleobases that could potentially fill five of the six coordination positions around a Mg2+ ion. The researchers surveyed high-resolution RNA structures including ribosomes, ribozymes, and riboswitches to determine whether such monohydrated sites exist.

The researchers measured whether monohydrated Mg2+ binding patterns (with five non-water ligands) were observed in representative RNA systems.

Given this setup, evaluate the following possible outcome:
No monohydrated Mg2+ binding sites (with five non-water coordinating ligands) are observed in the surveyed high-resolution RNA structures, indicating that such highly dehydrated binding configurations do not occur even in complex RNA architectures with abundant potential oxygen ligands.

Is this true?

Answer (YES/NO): NO